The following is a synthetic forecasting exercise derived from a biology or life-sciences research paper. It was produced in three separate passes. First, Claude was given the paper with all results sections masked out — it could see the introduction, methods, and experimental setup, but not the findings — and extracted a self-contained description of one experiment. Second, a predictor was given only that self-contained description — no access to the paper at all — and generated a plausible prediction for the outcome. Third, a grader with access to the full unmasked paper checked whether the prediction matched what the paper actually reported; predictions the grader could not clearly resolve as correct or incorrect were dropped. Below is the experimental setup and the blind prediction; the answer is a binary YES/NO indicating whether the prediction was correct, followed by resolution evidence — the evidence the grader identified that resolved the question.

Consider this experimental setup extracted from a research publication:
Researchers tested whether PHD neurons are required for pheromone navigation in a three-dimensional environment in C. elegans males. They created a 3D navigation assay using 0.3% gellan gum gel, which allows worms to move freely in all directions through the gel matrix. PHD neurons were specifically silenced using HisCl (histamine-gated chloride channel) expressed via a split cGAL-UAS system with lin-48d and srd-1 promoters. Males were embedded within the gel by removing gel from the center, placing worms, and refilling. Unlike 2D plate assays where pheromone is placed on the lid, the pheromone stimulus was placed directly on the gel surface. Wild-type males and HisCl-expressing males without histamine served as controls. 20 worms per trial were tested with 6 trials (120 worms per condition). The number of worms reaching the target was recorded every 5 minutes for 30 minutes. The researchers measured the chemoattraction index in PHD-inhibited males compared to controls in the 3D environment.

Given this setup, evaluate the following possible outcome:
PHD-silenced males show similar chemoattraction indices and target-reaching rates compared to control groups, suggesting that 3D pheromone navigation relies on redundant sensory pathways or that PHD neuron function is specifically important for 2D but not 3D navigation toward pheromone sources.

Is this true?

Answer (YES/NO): NO